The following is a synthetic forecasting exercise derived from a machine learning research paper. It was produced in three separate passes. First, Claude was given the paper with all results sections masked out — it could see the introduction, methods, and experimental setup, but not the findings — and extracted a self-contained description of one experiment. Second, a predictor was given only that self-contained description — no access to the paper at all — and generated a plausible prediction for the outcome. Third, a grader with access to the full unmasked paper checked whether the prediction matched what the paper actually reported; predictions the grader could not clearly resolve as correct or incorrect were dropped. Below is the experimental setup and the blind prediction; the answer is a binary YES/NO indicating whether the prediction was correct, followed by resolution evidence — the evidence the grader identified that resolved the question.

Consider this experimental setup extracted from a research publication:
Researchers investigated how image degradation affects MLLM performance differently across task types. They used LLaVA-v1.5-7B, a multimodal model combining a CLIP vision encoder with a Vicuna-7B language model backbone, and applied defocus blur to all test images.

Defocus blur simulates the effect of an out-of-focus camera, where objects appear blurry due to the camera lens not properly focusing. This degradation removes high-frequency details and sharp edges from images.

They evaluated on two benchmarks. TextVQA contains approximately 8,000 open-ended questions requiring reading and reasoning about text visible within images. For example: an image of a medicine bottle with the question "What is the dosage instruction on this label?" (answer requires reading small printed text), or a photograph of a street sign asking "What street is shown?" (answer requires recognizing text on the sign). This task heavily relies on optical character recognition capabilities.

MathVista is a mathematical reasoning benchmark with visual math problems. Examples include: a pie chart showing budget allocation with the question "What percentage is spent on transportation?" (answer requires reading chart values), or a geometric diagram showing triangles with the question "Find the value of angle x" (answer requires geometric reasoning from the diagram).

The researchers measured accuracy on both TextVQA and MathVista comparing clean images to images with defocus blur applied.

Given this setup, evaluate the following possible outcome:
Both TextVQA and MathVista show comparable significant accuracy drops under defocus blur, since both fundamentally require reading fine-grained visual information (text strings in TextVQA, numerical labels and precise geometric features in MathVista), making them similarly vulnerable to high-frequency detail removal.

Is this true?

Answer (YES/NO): NO